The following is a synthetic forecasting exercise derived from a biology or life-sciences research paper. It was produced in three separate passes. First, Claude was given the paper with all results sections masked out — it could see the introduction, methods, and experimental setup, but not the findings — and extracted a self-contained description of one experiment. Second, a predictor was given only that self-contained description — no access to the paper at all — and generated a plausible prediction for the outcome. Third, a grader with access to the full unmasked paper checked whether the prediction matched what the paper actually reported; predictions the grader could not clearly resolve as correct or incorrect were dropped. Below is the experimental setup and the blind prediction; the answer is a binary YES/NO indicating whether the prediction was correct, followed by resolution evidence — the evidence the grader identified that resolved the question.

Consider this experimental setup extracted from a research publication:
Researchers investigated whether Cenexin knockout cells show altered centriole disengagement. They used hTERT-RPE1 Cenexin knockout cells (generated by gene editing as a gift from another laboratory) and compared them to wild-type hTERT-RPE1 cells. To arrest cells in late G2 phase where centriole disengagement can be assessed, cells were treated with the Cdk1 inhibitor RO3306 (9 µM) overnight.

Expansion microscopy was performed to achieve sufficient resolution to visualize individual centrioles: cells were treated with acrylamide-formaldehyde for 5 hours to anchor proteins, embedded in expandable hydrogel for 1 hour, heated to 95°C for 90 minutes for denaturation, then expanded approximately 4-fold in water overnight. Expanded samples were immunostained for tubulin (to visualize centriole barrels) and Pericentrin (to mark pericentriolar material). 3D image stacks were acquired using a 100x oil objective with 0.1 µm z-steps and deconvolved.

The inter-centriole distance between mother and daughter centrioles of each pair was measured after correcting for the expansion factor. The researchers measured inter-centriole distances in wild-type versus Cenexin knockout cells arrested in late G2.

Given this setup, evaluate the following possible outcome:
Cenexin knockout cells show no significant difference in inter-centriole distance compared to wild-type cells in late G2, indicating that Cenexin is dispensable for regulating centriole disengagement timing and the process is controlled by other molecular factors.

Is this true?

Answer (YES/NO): YES